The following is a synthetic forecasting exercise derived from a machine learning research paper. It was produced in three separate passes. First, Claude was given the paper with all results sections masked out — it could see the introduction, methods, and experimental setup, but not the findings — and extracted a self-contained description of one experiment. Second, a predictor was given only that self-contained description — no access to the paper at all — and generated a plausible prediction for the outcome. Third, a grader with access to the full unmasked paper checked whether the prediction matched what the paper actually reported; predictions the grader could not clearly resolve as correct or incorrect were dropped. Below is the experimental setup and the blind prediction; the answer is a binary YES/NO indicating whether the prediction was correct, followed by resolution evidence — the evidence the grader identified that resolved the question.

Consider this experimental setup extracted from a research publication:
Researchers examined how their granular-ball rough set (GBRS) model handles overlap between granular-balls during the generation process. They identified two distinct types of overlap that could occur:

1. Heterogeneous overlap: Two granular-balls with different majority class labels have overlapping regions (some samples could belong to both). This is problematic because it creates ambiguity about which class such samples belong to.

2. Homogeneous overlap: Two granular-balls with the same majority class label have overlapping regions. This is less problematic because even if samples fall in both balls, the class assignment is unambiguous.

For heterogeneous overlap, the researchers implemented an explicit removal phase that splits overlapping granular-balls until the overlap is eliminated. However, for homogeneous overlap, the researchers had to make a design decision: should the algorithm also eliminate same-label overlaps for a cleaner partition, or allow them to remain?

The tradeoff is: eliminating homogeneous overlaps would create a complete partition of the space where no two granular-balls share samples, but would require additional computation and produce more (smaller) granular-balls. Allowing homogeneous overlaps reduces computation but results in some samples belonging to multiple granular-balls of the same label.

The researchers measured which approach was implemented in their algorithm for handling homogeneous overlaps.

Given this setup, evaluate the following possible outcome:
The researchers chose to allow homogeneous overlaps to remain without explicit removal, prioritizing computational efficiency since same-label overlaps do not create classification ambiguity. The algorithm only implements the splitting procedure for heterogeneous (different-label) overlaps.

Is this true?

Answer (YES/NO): YES